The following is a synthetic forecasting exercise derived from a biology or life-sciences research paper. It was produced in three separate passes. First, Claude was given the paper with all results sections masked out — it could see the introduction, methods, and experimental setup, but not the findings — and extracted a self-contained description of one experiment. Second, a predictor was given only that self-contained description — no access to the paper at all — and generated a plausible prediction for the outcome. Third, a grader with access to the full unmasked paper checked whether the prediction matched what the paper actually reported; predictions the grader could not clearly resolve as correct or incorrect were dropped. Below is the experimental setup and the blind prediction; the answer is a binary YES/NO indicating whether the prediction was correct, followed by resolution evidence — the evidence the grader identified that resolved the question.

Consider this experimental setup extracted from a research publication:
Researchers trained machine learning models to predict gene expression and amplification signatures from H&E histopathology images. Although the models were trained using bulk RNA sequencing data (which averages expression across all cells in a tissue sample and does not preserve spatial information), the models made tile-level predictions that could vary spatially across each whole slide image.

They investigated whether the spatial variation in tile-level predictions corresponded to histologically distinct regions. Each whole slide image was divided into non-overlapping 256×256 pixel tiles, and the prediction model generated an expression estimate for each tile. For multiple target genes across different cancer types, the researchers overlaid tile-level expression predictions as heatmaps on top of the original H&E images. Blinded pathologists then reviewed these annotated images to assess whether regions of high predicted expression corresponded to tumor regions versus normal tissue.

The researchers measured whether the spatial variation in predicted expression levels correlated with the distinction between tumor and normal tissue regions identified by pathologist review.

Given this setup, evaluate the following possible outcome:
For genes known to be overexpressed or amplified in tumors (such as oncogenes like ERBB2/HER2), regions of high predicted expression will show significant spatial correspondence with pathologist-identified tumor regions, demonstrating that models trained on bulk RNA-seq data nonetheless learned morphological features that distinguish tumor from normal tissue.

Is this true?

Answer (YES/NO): YES